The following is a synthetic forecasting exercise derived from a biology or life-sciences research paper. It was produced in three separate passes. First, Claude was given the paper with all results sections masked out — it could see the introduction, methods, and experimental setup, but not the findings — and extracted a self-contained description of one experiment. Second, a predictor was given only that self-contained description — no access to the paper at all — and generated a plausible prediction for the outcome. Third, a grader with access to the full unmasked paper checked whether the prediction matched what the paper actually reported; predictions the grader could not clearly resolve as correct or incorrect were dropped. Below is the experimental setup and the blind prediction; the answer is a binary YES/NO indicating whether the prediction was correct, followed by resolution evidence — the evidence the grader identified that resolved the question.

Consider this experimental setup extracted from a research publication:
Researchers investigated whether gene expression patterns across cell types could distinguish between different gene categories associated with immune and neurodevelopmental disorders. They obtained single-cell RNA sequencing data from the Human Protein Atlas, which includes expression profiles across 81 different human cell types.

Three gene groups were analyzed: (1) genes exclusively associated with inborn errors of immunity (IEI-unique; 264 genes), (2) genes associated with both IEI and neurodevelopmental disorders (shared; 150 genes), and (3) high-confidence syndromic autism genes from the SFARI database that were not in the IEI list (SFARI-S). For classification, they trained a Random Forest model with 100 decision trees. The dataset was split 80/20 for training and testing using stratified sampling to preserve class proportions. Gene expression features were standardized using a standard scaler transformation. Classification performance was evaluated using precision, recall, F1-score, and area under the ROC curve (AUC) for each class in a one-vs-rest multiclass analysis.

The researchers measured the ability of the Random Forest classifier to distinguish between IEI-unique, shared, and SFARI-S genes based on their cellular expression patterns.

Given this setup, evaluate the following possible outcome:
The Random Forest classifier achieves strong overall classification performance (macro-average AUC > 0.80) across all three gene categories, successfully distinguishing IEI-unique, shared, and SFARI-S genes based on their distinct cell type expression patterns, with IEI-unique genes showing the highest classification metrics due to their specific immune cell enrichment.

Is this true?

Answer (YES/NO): NO